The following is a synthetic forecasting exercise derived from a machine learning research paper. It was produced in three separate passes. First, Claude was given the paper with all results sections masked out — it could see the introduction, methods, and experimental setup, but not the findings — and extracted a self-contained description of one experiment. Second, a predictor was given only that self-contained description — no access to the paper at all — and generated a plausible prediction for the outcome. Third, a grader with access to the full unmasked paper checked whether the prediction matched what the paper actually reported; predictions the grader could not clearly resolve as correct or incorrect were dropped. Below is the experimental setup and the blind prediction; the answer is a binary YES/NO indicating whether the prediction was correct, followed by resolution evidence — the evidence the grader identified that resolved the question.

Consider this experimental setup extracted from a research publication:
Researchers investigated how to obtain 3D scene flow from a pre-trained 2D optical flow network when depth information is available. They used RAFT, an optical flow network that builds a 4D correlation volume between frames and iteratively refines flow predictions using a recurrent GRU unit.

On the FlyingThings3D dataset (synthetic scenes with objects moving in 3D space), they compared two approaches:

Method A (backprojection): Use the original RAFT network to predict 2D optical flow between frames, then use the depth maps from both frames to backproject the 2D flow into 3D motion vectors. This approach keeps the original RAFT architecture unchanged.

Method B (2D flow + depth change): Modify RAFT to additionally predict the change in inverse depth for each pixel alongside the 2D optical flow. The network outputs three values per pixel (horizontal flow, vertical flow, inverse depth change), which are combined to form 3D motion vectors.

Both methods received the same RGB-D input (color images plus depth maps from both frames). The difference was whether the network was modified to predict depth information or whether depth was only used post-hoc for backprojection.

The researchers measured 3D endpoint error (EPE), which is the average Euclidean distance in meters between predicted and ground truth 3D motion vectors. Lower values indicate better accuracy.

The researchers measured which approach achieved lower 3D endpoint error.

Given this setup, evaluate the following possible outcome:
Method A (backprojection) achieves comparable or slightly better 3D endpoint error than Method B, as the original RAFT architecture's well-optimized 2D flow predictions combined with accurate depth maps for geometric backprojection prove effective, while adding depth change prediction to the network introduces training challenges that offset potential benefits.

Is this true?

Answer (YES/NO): NO